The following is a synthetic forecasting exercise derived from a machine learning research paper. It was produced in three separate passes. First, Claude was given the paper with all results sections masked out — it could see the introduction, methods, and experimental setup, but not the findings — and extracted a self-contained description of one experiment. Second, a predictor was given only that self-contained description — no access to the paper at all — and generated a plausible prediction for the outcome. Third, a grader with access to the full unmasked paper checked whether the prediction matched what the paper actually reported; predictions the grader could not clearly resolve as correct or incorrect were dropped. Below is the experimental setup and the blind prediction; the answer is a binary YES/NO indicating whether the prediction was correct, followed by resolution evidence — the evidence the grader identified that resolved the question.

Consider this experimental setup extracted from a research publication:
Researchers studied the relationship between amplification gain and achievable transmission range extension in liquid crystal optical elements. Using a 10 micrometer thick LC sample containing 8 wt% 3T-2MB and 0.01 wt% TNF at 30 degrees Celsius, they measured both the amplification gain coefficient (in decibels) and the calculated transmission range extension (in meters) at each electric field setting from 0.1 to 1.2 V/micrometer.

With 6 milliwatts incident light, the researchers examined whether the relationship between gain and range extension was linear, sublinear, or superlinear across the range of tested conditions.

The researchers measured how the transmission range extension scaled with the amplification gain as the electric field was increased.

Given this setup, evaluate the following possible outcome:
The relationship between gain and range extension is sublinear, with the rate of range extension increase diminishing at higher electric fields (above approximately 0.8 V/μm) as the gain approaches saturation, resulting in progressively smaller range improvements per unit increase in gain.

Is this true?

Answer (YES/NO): NO